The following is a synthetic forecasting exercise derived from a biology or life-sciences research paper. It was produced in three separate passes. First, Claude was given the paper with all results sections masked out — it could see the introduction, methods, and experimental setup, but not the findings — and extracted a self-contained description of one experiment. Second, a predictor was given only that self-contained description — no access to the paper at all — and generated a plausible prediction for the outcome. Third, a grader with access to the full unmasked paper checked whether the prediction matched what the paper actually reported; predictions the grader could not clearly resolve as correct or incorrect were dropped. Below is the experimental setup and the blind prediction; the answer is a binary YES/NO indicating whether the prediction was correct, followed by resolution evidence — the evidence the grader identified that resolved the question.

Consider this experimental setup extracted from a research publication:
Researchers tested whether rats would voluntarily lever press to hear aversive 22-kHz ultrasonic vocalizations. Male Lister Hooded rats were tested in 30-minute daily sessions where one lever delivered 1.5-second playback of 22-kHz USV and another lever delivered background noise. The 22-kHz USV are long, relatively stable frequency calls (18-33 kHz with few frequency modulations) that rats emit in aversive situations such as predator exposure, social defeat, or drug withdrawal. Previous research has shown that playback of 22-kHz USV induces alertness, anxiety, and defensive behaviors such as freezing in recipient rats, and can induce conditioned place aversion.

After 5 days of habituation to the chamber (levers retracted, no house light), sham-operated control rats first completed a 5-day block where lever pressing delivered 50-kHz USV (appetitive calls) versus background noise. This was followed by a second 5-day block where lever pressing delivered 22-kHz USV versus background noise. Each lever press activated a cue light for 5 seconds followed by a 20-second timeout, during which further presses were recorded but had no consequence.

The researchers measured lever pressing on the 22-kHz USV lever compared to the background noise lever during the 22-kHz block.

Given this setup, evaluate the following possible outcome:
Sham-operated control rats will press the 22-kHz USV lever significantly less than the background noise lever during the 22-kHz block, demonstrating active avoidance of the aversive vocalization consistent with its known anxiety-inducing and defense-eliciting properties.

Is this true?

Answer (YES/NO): NO